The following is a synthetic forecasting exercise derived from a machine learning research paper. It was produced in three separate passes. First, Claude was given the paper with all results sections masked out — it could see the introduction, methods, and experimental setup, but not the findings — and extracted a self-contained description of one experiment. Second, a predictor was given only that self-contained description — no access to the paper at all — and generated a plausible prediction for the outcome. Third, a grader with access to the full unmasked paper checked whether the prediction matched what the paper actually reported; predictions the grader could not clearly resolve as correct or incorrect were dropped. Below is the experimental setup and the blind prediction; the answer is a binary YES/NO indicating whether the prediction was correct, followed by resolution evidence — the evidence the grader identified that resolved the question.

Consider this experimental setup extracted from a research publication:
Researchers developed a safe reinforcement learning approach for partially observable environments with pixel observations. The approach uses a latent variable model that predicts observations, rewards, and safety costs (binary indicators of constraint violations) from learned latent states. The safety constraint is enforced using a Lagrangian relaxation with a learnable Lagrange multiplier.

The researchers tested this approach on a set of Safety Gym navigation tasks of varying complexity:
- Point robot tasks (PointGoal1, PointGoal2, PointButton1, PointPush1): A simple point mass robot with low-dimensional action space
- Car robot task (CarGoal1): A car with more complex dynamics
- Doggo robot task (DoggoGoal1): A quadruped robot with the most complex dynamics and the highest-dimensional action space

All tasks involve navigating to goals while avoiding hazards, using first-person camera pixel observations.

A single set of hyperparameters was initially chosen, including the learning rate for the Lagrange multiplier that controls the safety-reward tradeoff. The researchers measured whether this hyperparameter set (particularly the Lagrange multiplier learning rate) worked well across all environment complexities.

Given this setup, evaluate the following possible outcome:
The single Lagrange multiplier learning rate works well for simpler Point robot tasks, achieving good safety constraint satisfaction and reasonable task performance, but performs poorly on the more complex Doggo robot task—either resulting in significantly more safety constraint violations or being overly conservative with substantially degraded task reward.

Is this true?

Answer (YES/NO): NO